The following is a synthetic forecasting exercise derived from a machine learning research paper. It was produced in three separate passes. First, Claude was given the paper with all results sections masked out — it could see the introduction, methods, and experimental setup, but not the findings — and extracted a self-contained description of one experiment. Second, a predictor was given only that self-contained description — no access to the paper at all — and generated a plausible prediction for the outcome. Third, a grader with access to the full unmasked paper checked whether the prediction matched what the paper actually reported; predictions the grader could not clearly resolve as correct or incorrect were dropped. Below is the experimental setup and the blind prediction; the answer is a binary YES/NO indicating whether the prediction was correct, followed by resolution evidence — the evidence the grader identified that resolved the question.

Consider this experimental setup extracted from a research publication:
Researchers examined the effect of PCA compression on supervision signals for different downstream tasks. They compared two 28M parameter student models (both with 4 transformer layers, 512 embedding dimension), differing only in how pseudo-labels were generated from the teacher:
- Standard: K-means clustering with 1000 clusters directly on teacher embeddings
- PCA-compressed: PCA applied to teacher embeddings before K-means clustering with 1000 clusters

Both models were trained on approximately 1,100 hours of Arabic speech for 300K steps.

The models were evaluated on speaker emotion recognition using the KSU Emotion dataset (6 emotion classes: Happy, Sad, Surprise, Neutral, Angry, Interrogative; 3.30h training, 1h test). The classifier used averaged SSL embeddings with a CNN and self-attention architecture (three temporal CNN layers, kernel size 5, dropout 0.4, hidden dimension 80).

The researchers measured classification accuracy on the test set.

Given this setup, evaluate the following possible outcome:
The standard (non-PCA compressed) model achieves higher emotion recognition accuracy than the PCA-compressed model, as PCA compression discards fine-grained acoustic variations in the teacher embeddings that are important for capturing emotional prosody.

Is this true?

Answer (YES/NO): YES